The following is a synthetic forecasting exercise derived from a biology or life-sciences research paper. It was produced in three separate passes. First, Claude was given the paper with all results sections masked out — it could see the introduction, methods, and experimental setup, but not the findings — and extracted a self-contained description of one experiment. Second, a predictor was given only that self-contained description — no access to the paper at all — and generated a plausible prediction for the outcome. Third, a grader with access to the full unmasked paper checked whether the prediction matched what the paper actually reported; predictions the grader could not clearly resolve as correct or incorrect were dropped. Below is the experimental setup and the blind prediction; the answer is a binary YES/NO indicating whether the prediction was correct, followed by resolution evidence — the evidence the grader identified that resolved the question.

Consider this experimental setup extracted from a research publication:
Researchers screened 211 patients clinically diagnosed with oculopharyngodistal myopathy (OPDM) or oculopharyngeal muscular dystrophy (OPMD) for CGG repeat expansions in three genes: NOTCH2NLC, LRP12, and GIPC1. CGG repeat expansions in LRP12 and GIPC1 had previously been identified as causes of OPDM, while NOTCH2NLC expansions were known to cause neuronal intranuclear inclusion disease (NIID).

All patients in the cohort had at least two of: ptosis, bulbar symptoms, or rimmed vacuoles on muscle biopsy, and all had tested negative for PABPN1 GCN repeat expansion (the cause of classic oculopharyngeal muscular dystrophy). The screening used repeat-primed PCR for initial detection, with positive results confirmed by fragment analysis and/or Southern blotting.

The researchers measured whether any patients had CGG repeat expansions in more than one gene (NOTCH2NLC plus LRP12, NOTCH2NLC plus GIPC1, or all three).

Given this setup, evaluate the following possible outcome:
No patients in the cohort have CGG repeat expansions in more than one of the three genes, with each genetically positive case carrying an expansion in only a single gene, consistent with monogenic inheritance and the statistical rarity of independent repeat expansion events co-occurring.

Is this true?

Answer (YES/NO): YES